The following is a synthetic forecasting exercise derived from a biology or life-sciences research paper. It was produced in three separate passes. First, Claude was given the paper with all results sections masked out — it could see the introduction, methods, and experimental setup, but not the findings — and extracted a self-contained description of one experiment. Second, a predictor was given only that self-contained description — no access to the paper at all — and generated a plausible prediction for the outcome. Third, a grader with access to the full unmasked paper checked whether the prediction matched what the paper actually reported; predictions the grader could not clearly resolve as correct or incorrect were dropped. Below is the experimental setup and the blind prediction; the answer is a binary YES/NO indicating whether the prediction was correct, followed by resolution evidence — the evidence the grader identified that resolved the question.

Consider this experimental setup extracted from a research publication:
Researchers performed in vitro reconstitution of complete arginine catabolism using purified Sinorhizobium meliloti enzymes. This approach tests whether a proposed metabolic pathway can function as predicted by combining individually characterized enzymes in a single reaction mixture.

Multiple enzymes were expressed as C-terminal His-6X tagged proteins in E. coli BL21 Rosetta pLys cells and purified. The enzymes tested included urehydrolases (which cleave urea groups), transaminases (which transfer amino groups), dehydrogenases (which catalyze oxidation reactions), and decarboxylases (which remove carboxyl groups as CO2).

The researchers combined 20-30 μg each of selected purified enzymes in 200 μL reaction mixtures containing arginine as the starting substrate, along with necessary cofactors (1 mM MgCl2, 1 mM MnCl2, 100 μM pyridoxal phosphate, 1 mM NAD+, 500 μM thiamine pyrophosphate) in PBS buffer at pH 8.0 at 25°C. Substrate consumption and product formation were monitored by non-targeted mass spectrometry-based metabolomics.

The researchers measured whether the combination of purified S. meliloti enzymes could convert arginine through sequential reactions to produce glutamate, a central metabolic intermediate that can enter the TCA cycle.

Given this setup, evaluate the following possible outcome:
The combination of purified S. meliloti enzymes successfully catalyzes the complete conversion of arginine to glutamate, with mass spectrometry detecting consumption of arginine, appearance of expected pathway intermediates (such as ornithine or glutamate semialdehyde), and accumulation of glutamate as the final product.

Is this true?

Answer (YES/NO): NO